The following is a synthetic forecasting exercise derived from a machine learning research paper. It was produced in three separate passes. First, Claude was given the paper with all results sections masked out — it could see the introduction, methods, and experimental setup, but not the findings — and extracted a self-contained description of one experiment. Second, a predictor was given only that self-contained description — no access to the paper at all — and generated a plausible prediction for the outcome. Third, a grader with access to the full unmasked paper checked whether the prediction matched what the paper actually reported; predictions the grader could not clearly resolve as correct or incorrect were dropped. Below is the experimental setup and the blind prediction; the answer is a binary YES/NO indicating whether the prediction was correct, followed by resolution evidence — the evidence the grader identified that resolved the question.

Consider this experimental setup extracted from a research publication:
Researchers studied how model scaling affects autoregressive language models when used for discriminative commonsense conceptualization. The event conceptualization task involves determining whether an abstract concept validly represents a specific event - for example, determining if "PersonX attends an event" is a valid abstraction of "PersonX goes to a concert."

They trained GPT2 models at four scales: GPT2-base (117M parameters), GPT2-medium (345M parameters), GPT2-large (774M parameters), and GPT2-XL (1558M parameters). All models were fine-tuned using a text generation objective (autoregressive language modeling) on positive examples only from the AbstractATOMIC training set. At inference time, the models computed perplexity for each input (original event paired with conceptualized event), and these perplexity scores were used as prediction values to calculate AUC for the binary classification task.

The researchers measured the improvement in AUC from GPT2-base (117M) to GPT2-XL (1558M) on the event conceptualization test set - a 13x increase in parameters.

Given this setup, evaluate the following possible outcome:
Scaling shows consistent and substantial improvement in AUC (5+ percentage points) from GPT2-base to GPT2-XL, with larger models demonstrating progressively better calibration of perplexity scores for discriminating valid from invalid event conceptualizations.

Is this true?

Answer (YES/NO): NO